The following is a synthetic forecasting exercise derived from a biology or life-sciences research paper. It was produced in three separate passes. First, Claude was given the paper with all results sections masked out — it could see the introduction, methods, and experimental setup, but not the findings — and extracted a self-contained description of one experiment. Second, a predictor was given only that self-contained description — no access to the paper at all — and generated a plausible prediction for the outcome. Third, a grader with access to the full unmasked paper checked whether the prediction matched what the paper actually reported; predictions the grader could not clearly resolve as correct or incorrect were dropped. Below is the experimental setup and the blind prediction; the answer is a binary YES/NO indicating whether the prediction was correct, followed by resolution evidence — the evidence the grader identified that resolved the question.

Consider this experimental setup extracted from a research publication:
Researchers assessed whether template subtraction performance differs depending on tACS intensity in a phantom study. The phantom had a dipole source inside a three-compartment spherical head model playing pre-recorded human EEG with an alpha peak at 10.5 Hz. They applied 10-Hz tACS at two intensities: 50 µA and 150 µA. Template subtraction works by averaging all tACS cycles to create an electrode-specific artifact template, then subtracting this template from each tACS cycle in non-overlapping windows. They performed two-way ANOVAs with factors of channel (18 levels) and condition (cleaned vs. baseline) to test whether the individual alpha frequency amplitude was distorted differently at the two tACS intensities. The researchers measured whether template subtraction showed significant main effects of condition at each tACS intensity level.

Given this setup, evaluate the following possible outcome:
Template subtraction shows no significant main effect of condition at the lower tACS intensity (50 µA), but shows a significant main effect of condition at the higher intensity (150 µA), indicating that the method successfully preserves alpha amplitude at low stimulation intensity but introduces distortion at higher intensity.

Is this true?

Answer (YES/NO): YES